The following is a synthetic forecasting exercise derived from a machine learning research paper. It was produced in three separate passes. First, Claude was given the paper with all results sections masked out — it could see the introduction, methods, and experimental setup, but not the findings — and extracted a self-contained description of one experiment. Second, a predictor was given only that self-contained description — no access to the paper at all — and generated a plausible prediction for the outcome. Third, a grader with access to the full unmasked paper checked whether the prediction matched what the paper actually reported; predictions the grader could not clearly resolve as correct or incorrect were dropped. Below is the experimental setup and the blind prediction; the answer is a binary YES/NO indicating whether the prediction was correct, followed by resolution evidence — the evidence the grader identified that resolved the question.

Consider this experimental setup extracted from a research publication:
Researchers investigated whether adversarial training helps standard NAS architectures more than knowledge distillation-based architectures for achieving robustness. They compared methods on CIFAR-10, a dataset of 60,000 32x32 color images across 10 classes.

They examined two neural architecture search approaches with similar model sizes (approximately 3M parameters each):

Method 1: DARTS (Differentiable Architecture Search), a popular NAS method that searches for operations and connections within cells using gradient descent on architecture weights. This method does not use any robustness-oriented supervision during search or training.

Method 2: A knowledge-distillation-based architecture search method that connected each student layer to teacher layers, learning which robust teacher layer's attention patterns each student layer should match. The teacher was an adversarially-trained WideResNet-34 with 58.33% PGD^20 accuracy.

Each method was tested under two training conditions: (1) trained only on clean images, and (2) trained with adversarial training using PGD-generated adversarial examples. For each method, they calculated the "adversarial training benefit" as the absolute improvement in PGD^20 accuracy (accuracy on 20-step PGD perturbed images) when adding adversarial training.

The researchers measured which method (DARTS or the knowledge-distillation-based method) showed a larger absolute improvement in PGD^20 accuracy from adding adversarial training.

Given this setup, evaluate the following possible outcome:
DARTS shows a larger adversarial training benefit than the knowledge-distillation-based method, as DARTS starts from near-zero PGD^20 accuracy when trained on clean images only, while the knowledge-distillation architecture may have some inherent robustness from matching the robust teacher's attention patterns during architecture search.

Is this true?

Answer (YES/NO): YES